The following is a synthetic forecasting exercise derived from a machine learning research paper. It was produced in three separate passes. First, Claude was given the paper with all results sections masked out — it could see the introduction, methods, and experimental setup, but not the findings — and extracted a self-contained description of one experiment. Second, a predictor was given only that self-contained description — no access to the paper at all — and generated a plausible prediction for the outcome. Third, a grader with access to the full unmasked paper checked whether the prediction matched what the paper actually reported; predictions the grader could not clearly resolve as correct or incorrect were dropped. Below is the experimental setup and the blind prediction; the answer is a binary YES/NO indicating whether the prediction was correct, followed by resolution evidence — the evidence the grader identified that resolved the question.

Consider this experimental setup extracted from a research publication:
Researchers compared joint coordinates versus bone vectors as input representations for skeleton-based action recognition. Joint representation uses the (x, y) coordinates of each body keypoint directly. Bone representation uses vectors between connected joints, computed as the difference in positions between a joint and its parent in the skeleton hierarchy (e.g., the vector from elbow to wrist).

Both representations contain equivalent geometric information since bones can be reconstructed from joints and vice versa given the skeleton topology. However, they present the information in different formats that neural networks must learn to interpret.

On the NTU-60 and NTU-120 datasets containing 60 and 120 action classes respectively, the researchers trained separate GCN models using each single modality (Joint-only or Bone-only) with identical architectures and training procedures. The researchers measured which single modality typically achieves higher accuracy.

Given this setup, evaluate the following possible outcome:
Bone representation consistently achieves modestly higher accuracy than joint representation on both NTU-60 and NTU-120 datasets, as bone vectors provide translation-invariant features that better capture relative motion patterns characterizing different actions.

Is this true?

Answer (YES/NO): NO